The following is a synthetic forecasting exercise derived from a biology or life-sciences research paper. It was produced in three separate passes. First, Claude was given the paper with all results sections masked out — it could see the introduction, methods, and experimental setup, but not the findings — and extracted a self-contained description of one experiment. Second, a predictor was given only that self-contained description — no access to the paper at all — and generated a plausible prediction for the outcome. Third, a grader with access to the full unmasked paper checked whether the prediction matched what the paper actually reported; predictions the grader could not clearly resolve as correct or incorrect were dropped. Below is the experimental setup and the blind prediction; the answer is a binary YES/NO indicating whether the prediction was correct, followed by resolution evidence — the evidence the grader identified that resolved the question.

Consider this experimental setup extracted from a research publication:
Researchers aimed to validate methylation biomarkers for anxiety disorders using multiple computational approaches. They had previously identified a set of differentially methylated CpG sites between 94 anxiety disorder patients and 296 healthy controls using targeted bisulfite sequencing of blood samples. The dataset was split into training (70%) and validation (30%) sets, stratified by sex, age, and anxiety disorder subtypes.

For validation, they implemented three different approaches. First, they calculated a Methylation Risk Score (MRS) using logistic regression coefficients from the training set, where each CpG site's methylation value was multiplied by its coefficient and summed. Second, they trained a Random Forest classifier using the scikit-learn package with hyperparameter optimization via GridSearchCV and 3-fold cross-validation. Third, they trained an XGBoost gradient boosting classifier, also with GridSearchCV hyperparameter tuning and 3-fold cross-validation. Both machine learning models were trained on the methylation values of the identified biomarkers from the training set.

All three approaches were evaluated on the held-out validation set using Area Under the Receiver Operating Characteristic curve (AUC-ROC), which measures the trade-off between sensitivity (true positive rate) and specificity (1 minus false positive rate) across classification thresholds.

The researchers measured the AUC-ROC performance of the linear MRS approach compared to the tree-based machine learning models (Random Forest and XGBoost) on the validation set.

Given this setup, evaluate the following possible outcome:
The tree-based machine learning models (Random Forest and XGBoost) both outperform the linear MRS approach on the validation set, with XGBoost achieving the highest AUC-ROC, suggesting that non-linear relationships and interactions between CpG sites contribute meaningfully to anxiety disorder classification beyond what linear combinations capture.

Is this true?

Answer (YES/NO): NO